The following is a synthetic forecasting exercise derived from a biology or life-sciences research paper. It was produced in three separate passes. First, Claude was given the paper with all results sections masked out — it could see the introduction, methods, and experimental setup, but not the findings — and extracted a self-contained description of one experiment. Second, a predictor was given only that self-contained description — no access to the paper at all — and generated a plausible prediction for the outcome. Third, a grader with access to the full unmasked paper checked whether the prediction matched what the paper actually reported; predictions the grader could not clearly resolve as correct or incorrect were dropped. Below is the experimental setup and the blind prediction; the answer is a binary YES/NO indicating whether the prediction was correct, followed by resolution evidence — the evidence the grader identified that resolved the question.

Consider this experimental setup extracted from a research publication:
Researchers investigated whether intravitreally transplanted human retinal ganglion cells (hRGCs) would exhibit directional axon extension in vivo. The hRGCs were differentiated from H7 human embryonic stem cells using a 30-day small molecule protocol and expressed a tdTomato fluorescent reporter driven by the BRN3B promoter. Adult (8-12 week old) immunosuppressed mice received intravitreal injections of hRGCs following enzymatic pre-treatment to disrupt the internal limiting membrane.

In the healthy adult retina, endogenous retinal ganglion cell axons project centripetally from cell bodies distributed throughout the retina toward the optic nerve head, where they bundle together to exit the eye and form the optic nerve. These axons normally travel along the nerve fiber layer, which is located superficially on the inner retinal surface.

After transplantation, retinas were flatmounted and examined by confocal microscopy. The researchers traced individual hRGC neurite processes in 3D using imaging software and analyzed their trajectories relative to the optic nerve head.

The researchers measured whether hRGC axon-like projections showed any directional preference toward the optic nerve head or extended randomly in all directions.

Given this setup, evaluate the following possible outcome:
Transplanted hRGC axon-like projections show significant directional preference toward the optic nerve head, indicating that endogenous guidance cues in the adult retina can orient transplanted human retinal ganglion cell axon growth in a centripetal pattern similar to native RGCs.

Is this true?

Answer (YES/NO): YES